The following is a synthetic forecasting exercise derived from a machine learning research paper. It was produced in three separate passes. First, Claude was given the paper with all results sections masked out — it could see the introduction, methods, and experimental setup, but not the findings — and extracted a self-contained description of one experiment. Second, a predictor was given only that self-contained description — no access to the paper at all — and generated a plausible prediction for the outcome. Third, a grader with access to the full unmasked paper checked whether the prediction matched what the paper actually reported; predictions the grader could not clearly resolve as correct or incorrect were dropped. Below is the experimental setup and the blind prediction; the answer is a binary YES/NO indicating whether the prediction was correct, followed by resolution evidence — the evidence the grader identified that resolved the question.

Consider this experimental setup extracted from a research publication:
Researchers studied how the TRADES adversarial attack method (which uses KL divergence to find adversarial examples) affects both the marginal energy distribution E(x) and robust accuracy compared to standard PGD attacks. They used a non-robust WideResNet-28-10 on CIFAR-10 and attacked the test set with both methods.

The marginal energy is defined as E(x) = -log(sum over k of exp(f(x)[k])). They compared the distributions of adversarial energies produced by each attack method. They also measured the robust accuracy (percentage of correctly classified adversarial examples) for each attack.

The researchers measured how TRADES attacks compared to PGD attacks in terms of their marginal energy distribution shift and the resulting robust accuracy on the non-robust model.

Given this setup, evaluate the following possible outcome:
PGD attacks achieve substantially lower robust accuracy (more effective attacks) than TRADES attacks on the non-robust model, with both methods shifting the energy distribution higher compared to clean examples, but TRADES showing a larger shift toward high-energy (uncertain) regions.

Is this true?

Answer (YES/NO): NO